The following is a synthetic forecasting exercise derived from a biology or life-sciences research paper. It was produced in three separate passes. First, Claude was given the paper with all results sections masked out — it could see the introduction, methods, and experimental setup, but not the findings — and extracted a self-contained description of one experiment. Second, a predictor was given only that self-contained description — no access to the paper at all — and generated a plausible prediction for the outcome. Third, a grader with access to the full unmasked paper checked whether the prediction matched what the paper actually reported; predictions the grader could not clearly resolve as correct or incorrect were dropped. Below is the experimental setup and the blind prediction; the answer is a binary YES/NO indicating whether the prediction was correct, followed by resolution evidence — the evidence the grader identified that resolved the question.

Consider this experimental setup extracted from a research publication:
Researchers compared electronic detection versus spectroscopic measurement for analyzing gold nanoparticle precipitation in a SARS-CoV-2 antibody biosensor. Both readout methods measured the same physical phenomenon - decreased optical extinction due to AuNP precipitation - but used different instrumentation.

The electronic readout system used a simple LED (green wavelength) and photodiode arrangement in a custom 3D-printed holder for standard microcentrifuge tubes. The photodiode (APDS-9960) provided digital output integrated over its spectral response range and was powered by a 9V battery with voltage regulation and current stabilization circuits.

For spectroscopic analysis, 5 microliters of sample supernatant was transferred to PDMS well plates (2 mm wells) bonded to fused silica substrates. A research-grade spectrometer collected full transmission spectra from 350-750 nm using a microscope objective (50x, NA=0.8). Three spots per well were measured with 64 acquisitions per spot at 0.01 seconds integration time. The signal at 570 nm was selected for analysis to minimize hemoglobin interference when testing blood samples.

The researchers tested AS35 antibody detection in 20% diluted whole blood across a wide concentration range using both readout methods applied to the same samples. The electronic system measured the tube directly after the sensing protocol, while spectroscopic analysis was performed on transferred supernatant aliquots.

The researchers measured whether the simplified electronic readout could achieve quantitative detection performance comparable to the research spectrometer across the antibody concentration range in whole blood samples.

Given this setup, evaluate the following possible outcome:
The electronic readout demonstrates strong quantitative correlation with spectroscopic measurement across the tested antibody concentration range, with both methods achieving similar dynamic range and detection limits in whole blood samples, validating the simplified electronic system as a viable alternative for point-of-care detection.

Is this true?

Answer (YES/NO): NO